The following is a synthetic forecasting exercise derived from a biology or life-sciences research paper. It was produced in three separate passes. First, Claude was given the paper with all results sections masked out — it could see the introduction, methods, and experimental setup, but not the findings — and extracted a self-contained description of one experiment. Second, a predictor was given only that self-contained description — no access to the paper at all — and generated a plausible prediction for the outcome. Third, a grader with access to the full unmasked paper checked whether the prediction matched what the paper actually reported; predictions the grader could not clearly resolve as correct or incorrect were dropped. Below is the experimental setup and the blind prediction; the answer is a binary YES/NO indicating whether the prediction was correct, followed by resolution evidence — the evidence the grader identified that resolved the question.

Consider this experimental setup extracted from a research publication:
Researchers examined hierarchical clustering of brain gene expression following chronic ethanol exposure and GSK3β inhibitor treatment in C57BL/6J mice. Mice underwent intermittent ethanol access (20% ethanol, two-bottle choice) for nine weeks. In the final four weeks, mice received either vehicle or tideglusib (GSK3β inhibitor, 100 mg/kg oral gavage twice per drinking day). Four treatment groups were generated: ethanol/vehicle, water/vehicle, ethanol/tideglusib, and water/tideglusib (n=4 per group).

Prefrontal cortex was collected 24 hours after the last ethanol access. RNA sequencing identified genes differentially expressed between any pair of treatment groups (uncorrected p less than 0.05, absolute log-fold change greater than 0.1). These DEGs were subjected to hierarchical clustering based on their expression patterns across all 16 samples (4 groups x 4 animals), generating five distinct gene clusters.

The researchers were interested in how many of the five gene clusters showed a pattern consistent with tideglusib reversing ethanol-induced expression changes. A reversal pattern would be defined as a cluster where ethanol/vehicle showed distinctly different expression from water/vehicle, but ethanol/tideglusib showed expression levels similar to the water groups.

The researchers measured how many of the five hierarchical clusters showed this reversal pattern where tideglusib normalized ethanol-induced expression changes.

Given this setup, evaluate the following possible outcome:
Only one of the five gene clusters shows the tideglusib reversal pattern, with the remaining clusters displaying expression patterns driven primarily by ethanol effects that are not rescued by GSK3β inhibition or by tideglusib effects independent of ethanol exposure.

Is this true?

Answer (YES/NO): NO